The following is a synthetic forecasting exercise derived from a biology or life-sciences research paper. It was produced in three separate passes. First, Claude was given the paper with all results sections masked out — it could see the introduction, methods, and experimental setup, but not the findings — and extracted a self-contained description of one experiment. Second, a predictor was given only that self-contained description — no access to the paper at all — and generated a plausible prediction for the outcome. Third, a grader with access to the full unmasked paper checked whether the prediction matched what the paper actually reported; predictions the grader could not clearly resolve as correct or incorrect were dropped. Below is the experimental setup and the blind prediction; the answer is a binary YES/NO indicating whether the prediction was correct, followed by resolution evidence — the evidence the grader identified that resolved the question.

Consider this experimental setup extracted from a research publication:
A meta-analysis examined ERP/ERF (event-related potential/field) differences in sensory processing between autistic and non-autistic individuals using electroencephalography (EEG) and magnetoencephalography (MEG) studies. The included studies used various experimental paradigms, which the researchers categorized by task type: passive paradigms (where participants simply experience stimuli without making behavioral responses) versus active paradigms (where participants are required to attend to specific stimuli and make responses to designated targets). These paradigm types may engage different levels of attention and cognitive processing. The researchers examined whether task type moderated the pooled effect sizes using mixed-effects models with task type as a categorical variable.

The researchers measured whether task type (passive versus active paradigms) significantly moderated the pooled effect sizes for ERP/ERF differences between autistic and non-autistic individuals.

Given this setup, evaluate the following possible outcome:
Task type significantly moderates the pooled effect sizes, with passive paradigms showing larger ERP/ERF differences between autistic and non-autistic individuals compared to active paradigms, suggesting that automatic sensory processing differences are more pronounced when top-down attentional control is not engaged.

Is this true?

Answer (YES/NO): NO